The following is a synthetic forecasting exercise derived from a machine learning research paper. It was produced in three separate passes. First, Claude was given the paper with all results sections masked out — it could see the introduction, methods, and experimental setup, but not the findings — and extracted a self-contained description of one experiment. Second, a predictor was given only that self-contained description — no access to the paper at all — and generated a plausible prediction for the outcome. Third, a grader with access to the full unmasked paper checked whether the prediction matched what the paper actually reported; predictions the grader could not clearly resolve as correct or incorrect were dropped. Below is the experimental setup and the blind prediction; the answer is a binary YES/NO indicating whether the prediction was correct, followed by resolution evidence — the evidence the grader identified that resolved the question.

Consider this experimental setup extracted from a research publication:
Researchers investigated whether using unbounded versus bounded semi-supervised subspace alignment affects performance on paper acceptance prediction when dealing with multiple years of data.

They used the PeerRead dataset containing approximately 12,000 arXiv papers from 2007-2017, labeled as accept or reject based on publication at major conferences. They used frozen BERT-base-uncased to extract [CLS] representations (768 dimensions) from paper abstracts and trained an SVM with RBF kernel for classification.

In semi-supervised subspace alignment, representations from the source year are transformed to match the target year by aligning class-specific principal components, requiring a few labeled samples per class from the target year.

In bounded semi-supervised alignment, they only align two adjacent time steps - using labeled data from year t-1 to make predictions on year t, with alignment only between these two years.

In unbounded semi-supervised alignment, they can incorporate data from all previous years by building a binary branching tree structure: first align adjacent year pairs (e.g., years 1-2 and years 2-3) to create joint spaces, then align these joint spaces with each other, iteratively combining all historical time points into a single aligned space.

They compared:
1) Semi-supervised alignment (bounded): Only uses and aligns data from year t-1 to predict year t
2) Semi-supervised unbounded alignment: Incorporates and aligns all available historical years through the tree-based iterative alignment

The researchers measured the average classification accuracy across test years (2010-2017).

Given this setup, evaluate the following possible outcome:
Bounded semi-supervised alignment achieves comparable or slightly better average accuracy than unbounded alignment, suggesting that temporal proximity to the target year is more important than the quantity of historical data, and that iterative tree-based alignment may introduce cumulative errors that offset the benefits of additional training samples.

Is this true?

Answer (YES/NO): NO